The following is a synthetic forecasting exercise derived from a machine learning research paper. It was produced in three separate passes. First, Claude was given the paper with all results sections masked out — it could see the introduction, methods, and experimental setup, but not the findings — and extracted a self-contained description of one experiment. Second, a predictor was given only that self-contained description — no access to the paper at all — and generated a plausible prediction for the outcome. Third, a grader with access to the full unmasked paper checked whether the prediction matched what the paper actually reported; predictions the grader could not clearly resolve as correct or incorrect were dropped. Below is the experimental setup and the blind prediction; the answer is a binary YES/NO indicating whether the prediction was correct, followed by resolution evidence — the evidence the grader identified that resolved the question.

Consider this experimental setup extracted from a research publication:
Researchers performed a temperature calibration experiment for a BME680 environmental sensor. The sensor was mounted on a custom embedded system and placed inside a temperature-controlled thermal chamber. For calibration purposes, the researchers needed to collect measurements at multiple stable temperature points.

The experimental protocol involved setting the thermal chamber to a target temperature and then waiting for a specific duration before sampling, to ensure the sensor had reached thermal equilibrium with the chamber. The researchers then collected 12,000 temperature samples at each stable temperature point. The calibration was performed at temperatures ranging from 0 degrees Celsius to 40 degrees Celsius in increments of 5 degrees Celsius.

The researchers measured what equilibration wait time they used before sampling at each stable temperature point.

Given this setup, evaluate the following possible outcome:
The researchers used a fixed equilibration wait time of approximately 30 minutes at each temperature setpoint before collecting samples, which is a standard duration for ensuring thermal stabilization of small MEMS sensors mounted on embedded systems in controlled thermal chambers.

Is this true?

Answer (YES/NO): NO